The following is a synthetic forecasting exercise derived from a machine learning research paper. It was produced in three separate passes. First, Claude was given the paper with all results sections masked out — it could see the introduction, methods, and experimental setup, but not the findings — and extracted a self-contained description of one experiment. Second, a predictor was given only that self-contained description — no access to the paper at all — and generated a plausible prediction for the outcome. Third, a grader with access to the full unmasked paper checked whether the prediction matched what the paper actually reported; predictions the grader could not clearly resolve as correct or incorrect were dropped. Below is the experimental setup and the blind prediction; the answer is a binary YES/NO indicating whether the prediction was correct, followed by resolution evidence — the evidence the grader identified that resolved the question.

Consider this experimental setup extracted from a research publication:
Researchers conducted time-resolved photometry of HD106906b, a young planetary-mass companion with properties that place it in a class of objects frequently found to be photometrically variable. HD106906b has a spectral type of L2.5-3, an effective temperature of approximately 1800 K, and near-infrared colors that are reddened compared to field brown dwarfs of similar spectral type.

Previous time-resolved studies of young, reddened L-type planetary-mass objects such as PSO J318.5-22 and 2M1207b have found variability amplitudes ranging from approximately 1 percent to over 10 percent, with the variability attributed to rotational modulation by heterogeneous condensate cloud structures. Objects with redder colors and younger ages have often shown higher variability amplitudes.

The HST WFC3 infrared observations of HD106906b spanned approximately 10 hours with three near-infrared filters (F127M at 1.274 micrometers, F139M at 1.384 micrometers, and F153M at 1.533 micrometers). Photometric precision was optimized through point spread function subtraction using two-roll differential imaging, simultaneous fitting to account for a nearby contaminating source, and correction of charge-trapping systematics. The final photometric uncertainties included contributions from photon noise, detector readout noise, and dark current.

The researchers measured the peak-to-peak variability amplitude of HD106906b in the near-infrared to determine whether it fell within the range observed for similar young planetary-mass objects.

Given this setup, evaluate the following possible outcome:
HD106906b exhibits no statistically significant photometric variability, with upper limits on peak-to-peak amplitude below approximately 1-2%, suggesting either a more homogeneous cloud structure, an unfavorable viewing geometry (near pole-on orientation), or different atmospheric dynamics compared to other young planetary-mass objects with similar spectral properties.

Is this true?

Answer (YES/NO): YES